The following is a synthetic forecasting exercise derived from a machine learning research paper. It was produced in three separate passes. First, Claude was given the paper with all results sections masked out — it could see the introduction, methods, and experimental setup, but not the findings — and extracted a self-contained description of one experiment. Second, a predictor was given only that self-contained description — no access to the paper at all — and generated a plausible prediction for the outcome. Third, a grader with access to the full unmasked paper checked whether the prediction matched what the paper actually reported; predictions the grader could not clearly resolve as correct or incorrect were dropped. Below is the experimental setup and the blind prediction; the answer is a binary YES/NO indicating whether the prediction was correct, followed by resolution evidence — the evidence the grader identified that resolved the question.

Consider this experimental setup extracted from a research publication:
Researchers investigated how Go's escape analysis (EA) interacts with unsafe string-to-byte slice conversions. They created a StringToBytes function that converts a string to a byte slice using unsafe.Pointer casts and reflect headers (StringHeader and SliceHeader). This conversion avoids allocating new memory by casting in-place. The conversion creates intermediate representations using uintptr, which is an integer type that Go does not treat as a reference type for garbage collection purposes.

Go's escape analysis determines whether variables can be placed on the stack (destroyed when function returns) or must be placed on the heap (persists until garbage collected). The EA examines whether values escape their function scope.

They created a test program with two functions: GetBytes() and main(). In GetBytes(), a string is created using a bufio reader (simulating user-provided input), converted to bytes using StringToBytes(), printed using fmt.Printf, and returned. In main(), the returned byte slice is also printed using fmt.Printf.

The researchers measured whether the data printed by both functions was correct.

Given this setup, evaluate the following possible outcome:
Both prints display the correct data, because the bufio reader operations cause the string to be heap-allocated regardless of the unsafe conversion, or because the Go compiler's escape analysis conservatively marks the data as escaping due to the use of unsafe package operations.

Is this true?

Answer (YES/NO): NO